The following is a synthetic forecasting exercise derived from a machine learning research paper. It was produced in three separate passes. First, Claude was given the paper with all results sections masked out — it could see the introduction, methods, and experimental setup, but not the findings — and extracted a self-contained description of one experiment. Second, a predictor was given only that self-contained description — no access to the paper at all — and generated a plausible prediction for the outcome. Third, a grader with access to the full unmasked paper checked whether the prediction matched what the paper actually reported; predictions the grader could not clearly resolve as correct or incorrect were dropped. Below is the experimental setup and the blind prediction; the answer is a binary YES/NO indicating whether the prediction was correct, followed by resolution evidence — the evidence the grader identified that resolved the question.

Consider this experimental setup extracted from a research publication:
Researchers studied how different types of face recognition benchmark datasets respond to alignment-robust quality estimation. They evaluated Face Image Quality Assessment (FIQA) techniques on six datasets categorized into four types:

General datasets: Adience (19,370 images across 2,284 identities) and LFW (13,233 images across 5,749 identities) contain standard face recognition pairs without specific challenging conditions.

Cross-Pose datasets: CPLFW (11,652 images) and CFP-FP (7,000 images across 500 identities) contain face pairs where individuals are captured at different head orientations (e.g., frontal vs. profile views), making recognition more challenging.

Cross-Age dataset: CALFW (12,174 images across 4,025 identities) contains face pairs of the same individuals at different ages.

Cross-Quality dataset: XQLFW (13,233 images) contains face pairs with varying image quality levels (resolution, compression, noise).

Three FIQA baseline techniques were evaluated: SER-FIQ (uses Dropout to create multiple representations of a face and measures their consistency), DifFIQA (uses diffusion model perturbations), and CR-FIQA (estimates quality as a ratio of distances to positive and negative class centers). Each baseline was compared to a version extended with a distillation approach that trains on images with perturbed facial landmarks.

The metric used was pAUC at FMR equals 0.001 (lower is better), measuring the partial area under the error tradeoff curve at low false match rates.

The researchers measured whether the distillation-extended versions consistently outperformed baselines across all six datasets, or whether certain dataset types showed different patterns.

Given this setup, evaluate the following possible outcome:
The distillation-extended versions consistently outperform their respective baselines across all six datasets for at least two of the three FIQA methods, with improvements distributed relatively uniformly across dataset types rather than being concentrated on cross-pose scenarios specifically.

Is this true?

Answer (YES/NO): NO